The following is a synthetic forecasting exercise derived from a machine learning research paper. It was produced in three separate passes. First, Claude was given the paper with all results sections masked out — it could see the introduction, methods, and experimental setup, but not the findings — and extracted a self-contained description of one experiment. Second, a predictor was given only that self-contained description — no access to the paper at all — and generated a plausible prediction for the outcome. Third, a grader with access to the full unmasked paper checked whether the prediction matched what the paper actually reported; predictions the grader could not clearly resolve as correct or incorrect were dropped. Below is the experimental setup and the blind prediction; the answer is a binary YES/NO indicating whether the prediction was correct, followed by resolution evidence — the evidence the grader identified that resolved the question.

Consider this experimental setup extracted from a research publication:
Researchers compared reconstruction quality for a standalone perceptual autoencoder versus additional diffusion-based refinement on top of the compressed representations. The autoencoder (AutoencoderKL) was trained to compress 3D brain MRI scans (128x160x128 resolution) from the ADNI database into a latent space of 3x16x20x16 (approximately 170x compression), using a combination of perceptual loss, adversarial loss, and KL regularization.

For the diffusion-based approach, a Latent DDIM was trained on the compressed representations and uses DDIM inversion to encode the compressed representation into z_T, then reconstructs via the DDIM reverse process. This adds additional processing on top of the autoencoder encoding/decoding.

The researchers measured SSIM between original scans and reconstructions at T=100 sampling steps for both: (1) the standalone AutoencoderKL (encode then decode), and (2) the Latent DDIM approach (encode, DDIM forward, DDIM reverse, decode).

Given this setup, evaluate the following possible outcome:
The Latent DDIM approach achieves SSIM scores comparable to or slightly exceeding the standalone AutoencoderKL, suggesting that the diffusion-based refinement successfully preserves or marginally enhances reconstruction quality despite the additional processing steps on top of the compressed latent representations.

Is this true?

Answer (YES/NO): YES